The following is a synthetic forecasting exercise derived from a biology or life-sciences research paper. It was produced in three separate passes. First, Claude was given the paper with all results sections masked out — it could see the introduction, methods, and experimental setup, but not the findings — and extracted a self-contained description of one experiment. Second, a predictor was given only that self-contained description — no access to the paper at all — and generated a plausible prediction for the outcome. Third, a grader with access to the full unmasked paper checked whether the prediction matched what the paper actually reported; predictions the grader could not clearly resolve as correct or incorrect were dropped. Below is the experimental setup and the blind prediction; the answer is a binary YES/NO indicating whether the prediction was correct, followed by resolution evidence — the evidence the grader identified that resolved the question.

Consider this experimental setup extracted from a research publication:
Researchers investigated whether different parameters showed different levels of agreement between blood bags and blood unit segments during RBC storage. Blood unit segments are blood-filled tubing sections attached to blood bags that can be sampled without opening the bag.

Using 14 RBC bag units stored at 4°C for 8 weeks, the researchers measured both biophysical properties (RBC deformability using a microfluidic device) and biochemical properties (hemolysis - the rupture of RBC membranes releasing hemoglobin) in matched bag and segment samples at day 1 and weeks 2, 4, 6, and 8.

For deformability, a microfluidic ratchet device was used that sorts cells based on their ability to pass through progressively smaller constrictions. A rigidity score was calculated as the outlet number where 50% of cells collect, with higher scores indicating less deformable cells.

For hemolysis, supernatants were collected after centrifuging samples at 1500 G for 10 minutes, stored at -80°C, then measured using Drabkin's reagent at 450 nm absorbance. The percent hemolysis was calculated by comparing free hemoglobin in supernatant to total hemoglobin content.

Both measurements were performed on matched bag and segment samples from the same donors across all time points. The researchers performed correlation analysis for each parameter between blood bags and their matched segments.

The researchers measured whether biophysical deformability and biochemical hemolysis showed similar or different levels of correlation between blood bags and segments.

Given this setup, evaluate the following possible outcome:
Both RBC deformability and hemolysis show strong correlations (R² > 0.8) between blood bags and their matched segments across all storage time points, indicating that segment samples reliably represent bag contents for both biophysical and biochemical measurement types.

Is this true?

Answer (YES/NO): NO